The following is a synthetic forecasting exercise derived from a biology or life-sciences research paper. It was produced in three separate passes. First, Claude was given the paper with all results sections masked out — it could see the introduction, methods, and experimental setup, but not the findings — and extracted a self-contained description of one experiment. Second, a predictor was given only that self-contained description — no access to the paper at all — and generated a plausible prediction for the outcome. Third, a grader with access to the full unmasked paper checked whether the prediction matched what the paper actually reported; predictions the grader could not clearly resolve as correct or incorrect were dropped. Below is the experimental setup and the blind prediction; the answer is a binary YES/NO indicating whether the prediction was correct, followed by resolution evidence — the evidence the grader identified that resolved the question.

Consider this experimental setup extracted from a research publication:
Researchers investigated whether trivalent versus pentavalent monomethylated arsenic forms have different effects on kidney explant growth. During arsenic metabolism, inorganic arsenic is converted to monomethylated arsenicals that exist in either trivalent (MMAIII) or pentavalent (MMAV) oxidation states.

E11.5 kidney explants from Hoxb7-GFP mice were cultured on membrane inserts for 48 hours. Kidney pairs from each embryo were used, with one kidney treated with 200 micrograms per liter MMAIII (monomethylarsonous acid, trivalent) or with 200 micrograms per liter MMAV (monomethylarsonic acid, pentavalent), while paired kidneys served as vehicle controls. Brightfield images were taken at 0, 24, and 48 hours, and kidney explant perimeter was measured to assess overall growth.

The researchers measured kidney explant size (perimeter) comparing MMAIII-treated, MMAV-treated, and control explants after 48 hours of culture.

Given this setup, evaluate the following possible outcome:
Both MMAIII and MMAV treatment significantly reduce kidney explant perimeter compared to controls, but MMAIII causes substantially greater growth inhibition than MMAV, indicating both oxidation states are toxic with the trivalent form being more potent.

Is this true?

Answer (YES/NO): NO